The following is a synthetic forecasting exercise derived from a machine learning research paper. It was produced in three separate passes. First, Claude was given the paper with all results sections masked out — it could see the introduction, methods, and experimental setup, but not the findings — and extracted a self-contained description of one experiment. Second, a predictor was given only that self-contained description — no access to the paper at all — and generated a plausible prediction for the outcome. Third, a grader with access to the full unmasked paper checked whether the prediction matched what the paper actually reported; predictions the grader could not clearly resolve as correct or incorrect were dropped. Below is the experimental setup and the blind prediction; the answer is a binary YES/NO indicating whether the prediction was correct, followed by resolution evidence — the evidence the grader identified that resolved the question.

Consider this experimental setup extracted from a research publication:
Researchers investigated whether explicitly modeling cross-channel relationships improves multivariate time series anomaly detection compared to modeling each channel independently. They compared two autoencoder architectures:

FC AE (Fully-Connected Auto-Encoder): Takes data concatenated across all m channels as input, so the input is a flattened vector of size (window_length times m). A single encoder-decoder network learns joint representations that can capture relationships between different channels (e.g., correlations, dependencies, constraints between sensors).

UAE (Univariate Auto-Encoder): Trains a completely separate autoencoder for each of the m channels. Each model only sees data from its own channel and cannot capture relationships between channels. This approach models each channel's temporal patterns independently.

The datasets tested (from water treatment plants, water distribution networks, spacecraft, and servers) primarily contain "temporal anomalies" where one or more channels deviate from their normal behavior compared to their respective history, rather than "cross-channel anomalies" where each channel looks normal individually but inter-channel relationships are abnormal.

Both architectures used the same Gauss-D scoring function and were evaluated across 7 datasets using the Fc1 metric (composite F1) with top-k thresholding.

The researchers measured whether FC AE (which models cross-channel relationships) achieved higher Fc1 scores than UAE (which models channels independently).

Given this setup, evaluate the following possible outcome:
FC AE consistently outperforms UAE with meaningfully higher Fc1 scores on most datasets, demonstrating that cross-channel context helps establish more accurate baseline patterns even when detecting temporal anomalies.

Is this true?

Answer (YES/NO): NO